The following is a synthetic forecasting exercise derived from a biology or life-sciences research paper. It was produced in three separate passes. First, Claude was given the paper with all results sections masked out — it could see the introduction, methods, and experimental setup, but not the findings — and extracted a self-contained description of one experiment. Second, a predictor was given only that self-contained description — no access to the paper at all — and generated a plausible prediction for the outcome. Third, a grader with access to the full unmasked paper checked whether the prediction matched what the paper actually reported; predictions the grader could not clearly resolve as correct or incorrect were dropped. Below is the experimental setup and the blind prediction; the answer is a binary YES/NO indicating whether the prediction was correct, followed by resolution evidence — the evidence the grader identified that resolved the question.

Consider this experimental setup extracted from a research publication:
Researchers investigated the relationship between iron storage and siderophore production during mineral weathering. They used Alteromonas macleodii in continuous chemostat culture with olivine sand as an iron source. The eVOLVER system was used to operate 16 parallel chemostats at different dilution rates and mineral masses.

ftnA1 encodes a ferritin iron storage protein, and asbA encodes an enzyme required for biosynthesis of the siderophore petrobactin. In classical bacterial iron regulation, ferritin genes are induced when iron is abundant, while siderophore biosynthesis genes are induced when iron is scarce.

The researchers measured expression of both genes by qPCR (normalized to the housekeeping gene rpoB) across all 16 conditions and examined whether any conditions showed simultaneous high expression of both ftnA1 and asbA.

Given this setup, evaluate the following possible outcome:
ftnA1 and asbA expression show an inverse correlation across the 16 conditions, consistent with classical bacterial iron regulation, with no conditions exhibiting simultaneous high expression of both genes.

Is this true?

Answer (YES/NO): YES